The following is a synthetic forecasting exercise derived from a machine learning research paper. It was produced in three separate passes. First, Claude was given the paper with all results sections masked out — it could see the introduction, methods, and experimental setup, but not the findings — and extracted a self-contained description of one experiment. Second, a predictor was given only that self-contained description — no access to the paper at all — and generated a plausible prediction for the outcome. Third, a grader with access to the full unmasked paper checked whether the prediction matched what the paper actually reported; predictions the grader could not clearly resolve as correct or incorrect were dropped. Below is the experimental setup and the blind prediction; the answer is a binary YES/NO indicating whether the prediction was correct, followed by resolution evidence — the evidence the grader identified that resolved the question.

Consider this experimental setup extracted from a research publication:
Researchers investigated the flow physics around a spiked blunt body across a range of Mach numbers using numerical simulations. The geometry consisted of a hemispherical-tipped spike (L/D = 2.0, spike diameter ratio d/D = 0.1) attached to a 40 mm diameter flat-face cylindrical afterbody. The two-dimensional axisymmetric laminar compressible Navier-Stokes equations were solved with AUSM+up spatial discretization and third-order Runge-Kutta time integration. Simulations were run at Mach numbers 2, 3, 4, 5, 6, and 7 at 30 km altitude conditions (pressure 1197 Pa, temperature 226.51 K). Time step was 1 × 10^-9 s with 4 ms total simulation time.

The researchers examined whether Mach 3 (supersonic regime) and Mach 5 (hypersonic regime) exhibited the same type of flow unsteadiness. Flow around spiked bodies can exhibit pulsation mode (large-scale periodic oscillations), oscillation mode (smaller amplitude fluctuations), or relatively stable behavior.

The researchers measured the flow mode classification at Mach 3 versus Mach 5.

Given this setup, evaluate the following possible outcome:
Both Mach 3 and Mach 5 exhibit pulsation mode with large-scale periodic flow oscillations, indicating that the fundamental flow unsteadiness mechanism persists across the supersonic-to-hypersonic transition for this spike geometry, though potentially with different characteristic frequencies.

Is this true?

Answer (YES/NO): NO